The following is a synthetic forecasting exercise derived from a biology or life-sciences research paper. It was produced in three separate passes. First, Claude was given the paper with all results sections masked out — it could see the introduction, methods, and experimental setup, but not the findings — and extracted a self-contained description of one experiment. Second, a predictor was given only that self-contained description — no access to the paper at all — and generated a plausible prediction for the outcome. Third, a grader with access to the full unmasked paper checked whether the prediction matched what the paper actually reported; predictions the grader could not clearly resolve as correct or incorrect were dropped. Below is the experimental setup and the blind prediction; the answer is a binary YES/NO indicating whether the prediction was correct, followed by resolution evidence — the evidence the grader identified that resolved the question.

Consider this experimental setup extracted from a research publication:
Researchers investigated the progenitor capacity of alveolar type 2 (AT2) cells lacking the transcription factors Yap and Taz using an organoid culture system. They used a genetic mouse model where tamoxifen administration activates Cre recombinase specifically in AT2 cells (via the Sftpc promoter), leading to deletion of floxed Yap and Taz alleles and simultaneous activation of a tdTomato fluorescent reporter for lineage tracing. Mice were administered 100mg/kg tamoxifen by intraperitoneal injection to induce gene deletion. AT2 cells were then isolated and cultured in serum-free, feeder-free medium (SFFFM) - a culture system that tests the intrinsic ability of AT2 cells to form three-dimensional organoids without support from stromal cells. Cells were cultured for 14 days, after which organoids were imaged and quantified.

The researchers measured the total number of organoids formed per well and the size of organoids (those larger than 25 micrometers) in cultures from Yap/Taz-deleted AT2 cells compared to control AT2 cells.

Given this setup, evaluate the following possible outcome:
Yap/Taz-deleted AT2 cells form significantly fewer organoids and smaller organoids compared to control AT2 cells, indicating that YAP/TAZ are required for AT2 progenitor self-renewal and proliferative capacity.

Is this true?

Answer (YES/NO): YES